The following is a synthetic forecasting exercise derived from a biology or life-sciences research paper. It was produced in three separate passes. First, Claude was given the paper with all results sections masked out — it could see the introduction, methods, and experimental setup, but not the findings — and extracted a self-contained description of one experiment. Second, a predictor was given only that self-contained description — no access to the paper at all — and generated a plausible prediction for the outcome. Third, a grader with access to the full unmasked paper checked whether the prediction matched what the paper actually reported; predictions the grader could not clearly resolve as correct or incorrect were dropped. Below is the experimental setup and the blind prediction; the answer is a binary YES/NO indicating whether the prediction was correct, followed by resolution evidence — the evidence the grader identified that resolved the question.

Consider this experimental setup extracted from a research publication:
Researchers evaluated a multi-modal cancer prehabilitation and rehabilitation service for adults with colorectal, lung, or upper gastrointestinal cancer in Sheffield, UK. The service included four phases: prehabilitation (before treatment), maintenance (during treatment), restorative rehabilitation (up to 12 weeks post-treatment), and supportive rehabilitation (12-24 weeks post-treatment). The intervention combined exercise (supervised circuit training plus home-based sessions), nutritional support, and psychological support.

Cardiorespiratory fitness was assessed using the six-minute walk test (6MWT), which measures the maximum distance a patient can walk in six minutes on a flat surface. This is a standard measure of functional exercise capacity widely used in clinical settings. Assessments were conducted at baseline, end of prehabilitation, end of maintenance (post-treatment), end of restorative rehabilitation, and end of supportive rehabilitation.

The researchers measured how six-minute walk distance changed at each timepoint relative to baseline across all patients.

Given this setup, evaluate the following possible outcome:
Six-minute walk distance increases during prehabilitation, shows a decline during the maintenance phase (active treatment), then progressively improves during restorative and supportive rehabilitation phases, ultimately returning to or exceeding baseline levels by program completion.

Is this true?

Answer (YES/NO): YES